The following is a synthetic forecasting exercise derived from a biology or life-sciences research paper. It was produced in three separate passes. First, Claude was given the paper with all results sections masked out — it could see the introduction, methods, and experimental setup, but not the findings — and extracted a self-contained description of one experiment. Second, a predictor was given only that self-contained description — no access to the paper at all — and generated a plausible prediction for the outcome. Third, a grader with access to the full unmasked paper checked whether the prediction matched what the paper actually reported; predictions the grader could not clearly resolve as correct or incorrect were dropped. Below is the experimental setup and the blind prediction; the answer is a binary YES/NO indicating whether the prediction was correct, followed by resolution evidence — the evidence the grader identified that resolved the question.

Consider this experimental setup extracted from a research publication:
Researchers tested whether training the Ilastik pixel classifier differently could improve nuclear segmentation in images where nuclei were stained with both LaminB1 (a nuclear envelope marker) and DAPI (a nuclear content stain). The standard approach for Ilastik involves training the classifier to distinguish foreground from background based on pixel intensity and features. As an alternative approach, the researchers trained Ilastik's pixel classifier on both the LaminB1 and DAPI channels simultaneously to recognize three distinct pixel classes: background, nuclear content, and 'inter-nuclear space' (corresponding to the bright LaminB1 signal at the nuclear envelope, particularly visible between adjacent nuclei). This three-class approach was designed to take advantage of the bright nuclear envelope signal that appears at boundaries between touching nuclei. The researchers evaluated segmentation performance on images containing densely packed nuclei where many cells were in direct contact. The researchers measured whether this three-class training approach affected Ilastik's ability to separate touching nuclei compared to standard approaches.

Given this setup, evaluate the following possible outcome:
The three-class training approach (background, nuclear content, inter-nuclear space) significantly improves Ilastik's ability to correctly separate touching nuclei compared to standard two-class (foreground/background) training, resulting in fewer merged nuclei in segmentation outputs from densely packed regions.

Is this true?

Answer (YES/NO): YES